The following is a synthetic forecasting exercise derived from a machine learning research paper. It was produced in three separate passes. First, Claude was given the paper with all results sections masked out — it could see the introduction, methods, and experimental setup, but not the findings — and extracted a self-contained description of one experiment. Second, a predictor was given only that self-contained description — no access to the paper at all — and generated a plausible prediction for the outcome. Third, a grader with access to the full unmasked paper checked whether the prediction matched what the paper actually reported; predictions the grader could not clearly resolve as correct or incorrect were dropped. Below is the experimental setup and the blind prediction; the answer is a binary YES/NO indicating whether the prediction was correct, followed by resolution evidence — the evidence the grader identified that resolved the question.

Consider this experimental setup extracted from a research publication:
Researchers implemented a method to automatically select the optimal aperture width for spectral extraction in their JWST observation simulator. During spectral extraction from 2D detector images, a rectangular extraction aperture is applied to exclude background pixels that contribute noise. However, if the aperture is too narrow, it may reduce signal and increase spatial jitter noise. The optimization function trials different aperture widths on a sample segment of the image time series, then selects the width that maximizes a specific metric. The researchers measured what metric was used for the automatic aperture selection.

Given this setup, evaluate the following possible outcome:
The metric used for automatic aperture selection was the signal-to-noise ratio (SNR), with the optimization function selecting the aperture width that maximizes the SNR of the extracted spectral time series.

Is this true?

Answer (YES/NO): YES